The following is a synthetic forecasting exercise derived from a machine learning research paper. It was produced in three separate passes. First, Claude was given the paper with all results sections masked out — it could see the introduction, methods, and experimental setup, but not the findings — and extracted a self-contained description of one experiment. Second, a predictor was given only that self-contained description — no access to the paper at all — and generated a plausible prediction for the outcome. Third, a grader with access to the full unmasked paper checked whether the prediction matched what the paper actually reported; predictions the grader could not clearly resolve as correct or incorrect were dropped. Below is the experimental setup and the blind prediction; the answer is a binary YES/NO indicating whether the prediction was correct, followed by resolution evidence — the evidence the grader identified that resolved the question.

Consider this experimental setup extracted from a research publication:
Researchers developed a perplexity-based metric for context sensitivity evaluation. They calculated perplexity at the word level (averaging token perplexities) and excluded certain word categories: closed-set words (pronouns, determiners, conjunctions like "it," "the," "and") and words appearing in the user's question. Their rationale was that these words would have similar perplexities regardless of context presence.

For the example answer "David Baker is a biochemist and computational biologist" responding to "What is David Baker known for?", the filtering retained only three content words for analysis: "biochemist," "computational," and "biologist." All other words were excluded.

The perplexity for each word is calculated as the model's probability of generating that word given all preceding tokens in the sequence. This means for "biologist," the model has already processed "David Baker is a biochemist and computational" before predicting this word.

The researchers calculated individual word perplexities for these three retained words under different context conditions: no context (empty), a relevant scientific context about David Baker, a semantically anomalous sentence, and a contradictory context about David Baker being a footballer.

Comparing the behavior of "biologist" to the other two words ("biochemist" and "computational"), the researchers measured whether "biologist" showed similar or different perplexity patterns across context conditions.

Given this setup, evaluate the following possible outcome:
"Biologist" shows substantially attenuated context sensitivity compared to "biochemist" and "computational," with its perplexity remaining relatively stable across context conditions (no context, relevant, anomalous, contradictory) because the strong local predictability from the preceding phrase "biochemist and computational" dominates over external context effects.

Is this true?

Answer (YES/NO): YES